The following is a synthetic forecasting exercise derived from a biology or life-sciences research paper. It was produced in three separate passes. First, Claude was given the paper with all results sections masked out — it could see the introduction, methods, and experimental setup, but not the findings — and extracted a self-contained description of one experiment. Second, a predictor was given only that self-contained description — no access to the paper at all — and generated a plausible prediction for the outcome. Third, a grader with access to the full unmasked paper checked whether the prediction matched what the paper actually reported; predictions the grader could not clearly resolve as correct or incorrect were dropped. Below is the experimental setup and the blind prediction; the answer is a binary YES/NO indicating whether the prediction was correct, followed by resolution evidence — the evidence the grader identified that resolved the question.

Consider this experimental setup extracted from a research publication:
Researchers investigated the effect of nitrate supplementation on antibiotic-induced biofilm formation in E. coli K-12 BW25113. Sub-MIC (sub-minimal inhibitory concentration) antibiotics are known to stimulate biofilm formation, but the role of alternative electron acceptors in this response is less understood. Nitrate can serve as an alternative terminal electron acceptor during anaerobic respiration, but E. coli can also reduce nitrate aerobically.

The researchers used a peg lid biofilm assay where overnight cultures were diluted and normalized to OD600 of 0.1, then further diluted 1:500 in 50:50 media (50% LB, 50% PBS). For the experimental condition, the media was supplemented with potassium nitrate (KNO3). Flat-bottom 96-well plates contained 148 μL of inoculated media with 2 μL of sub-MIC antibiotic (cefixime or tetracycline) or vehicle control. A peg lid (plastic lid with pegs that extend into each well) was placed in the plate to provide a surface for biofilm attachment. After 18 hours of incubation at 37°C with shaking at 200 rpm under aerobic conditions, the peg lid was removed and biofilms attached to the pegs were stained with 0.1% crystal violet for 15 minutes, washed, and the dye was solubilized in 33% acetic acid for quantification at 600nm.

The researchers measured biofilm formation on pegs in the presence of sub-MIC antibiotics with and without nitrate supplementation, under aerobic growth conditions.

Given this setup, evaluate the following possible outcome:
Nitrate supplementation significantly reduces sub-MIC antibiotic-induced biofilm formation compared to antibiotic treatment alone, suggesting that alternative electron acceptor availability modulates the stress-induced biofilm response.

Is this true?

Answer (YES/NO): NO